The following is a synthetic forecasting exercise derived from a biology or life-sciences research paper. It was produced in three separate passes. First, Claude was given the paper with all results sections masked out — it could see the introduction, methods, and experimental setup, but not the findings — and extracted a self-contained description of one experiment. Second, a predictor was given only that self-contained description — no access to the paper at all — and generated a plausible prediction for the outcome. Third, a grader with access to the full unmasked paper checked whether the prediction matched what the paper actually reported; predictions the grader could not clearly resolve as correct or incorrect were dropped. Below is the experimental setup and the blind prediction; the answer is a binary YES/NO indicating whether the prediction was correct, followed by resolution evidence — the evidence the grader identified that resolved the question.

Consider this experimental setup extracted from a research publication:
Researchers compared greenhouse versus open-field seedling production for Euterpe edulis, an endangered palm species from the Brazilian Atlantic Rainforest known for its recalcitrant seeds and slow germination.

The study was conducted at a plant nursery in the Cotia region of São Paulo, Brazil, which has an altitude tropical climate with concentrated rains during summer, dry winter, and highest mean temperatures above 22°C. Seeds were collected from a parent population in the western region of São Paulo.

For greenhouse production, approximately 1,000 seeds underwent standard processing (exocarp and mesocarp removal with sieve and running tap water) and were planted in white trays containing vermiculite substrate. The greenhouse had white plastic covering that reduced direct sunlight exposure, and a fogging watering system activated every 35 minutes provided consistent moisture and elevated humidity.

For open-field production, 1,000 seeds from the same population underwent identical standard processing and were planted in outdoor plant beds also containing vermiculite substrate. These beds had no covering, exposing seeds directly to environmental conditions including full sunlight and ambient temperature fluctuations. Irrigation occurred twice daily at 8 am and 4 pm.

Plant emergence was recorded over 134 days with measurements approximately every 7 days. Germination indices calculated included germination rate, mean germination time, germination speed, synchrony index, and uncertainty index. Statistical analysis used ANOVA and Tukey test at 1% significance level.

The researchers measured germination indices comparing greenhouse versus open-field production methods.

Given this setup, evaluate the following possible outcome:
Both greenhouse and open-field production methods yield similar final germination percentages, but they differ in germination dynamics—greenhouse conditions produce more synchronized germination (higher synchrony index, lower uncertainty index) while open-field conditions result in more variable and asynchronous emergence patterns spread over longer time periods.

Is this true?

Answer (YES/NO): NO